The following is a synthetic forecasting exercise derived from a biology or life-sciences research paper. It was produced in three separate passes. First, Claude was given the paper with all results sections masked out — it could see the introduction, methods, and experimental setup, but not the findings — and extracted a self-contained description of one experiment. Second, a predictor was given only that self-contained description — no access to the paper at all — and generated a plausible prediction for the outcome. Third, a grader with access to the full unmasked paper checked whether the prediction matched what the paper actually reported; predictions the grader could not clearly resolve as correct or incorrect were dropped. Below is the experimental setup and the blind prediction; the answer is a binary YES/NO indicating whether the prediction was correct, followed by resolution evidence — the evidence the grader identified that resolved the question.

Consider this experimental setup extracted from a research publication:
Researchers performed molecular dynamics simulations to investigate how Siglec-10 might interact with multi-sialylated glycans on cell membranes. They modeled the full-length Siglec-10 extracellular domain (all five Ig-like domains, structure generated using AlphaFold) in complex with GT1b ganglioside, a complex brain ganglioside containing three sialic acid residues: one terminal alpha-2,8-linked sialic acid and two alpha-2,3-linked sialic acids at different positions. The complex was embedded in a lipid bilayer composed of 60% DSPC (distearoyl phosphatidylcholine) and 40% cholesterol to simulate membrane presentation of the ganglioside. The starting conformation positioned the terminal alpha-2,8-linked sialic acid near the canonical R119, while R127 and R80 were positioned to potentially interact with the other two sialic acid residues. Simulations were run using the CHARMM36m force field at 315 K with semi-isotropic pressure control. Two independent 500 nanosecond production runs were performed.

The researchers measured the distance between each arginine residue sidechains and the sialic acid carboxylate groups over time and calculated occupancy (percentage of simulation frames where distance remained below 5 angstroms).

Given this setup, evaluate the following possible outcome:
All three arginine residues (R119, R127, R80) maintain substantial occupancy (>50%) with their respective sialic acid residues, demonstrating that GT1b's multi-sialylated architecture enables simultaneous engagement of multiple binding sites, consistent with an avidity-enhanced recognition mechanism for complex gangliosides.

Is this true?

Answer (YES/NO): NO